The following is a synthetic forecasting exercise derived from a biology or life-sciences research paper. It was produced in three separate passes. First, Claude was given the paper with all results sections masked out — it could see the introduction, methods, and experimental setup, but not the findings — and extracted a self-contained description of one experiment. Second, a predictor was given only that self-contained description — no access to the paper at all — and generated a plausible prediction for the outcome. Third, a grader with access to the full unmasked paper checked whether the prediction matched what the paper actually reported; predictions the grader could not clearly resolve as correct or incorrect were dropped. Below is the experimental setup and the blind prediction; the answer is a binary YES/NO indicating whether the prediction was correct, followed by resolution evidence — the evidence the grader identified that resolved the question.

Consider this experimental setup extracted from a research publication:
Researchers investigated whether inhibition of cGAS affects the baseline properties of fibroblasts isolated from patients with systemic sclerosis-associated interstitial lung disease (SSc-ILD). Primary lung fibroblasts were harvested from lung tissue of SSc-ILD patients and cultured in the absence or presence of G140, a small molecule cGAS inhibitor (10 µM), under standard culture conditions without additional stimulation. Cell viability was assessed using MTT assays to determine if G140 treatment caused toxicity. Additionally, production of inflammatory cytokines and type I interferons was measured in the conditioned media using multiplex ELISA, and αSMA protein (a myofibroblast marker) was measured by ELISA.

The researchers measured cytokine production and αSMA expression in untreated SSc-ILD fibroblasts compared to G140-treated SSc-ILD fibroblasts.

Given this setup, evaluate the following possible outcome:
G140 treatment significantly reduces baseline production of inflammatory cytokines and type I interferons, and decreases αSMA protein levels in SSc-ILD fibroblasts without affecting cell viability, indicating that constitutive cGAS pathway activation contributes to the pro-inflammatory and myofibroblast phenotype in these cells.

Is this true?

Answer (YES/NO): YES